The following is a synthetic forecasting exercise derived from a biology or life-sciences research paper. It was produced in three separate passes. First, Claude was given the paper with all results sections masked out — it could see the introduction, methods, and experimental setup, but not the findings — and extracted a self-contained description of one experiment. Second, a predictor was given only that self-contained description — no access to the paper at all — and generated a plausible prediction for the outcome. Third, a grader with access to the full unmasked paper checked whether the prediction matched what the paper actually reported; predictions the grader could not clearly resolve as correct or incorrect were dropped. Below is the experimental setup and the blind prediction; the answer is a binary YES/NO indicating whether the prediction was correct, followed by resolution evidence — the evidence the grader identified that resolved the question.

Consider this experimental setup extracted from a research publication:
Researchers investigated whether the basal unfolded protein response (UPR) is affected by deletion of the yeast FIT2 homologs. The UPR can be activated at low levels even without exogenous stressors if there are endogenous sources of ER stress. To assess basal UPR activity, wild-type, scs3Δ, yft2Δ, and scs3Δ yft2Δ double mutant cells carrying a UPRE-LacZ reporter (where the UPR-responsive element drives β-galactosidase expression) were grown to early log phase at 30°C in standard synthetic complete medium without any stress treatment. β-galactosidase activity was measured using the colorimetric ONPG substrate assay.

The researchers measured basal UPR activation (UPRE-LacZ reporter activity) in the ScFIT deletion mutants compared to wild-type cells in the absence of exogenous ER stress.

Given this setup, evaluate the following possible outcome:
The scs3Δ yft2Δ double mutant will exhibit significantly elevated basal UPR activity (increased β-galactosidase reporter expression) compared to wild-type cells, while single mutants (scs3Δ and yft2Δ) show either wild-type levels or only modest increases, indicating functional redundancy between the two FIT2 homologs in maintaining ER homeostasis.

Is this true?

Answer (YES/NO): NO